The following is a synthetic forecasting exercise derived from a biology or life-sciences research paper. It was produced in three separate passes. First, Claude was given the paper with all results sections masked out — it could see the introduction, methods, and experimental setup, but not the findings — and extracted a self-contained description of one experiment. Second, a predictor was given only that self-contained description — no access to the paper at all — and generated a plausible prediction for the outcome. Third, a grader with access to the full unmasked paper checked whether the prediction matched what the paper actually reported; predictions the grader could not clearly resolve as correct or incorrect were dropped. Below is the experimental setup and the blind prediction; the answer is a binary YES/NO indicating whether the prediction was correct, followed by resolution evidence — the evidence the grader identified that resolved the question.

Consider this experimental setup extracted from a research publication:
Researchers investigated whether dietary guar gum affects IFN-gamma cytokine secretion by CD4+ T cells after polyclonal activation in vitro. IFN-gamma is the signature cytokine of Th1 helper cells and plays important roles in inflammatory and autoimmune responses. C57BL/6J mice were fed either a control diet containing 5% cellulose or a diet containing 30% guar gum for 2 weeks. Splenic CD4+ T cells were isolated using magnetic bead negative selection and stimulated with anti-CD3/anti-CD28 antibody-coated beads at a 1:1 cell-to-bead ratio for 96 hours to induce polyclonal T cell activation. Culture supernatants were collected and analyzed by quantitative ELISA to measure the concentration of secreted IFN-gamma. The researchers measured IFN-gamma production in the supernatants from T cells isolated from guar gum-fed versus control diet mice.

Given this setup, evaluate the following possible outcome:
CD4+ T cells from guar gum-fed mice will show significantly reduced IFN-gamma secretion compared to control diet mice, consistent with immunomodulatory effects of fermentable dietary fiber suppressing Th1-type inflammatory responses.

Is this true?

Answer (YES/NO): YES